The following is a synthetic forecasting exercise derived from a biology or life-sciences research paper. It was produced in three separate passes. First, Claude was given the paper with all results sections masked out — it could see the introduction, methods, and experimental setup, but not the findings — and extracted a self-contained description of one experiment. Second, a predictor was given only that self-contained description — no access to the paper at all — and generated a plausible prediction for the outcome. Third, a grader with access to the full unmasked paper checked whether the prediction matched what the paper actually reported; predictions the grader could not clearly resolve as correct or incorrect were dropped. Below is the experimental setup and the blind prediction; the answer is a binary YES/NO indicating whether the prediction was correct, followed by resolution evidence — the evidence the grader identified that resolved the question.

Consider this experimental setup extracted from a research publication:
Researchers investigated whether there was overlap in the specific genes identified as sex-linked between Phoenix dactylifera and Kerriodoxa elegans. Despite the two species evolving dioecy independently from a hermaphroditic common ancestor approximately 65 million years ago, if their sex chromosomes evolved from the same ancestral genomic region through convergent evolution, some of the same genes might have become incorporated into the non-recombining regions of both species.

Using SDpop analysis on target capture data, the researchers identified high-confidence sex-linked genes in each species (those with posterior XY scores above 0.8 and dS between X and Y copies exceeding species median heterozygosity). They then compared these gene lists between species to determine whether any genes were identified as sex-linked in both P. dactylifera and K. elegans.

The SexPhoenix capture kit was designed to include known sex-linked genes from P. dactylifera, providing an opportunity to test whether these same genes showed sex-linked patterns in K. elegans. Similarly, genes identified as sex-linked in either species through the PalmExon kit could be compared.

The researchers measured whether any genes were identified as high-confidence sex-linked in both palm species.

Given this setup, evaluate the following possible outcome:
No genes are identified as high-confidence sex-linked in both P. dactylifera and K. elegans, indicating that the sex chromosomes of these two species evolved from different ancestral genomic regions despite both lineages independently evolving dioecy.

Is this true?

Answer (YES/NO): NO